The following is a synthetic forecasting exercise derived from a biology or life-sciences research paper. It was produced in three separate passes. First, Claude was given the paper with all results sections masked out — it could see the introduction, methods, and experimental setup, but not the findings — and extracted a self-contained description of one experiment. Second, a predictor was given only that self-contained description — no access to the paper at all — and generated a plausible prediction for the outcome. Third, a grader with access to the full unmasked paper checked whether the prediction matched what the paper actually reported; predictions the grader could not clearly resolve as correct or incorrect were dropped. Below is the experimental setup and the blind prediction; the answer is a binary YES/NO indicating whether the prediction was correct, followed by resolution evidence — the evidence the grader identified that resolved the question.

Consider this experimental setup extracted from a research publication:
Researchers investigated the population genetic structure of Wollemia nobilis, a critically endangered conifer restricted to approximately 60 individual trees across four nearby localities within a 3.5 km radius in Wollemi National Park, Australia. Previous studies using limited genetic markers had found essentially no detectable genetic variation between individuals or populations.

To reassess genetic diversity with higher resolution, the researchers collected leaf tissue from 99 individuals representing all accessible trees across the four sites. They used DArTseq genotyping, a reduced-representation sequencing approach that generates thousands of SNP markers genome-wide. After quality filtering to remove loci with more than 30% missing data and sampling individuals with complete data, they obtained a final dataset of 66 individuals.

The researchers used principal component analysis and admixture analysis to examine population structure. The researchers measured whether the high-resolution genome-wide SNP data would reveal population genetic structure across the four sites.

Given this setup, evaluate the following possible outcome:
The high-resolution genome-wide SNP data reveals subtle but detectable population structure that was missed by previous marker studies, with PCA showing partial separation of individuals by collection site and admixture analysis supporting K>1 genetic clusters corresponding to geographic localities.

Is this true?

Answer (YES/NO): NO